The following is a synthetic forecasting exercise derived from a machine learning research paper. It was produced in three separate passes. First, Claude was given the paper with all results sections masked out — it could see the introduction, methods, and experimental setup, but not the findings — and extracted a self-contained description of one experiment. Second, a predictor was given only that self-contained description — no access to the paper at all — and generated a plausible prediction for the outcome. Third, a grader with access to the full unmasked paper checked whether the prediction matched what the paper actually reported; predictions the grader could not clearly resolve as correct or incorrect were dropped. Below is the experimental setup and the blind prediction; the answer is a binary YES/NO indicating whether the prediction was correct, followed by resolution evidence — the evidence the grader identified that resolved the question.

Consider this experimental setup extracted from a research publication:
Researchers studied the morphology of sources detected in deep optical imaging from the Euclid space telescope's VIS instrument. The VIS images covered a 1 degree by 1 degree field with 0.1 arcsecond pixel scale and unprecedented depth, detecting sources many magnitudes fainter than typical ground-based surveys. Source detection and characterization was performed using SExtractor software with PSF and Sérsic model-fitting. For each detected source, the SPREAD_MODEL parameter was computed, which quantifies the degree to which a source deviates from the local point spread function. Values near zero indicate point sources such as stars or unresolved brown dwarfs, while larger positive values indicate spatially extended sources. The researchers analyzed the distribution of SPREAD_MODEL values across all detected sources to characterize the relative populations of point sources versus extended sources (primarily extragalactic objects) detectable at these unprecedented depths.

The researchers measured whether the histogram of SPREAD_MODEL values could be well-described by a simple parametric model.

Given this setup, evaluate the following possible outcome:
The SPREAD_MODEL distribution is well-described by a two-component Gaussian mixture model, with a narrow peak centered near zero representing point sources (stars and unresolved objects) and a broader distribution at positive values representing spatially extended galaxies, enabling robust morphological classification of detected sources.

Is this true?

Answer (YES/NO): YES